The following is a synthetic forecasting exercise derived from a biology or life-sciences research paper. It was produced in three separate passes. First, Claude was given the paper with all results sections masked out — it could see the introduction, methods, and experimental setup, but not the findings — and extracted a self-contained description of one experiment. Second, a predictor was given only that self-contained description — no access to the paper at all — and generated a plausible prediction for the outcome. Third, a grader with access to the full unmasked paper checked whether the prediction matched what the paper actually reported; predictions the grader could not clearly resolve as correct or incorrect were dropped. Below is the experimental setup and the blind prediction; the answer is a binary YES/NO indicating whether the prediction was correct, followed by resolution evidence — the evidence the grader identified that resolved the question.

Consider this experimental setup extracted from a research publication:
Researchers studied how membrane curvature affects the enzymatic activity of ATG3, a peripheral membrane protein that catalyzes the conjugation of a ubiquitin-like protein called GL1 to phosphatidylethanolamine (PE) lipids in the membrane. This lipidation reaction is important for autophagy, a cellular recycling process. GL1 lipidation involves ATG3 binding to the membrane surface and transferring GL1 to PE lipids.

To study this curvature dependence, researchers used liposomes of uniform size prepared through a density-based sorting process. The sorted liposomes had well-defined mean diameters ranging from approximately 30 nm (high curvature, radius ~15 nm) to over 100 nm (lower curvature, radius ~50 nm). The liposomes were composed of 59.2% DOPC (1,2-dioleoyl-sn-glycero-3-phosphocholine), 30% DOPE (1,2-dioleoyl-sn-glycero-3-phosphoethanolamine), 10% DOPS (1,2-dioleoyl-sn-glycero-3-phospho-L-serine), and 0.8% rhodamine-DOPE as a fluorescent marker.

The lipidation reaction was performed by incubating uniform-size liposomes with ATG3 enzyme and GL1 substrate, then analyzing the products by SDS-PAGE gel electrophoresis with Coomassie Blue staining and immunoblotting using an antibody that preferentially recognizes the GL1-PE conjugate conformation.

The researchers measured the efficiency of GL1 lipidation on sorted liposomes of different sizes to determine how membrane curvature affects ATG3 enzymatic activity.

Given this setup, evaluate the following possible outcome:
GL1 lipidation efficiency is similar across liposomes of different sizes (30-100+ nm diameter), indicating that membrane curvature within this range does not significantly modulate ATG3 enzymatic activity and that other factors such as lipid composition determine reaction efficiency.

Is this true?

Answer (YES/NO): NO